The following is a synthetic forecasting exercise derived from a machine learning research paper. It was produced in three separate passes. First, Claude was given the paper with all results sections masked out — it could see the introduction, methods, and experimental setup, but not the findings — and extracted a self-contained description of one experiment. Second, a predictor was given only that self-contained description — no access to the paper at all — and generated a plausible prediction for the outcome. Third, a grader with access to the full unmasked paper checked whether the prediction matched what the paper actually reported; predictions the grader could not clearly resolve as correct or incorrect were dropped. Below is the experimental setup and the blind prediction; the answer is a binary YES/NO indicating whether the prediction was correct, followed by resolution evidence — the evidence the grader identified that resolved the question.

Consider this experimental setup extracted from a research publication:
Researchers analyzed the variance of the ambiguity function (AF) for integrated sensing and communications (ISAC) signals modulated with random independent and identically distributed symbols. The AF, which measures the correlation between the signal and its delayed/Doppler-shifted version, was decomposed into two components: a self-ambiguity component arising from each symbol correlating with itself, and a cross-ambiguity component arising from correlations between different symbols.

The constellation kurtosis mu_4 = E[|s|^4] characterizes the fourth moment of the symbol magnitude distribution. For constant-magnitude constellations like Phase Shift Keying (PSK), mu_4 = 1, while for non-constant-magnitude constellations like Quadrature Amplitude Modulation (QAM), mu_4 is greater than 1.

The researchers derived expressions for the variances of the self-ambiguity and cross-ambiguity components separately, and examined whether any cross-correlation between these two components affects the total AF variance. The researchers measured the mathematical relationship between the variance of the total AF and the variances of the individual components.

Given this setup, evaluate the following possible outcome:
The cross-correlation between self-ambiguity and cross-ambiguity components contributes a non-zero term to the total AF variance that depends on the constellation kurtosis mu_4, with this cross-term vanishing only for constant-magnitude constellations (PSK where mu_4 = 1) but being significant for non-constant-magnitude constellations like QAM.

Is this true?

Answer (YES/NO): NO